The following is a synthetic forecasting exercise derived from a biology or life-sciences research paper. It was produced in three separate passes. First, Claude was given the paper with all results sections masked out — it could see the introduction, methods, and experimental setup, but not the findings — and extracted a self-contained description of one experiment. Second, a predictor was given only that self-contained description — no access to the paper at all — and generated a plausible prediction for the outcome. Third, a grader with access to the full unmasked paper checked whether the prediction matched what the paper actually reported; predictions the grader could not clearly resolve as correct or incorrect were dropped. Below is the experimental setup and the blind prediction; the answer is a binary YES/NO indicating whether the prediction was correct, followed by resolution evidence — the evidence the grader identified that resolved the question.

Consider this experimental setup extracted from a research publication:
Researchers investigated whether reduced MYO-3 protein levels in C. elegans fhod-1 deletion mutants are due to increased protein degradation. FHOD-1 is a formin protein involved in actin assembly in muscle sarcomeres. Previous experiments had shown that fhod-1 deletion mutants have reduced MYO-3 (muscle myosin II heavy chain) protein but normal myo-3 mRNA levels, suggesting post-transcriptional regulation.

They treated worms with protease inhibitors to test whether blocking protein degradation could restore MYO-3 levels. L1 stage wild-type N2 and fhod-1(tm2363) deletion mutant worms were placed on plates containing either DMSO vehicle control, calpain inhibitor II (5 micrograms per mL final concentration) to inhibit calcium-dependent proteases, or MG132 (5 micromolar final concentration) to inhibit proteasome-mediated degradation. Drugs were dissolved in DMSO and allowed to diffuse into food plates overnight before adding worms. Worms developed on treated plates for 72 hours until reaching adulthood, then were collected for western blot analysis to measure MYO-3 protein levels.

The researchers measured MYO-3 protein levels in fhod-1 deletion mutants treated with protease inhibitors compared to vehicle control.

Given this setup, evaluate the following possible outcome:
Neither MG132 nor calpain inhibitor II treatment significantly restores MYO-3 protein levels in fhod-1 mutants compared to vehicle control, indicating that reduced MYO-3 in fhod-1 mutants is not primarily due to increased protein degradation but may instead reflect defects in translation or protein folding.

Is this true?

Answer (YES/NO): NO